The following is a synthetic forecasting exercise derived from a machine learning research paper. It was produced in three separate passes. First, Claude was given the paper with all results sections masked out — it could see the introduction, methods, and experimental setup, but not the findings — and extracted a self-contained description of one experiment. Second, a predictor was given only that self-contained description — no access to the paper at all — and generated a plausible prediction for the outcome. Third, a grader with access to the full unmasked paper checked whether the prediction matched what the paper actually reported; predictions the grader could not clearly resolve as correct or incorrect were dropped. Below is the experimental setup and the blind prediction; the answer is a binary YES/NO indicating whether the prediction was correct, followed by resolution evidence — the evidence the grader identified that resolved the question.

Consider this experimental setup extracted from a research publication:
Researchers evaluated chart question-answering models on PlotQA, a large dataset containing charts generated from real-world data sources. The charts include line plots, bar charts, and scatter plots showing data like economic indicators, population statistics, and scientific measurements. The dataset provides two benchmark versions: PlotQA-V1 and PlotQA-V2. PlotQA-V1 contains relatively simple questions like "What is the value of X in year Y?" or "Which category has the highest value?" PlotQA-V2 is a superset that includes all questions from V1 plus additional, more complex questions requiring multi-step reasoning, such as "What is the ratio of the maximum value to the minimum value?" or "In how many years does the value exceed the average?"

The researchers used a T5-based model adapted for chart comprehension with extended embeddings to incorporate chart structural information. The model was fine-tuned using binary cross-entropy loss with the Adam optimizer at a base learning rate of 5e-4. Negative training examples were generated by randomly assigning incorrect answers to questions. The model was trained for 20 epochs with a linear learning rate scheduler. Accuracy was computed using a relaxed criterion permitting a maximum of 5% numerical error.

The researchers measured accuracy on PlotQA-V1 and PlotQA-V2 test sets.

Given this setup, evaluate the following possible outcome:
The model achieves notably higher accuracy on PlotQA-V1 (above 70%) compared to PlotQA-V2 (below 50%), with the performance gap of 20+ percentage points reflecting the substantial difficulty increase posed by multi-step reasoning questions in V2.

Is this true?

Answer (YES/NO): NO